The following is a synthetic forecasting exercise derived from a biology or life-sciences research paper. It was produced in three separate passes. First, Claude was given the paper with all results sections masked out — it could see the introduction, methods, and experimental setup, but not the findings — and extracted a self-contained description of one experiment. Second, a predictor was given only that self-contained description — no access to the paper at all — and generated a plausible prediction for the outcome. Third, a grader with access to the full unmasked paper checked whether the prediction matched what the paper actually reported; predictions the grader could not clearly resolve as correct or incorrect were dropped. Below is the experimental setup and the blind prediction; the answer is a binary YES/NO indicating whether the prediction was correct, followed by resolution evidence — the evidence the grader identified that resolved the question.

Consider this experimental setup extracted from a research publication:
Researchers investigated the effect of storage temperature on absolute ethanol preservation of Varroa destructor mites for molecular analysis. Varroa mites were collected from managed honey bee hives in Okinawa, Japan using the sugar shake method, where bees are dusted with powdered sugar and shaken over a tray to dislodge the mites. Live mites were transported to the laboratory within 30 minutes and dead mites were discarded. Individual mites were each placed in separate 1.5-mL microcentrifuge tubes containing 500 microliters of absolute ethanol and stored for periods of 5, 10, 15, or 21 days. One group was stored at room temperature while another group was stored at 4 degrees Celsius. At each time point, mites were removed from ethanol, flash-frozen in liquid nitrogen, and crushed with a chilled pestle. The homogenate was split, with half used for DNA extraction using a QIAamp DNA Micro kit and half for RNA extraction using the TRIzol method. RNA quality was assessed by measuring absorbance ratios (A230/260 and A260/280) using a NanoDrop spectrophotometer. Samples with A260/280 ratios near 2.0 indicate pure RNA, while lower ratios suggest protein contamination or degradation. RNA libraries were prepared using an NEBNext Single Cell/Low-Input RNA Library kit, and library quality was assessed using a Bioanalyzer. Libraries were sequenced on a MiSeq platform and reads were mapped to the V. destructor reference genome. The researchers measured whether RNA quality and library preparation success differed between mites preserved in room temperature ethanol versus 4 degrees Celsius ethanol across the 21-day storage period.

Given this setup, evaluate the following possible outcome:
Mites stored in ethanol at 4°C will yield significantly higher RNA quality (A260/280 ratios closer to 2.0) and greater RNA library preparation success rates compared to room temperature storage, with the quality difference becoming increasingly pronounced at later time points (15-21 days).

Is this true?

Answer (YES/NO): NO